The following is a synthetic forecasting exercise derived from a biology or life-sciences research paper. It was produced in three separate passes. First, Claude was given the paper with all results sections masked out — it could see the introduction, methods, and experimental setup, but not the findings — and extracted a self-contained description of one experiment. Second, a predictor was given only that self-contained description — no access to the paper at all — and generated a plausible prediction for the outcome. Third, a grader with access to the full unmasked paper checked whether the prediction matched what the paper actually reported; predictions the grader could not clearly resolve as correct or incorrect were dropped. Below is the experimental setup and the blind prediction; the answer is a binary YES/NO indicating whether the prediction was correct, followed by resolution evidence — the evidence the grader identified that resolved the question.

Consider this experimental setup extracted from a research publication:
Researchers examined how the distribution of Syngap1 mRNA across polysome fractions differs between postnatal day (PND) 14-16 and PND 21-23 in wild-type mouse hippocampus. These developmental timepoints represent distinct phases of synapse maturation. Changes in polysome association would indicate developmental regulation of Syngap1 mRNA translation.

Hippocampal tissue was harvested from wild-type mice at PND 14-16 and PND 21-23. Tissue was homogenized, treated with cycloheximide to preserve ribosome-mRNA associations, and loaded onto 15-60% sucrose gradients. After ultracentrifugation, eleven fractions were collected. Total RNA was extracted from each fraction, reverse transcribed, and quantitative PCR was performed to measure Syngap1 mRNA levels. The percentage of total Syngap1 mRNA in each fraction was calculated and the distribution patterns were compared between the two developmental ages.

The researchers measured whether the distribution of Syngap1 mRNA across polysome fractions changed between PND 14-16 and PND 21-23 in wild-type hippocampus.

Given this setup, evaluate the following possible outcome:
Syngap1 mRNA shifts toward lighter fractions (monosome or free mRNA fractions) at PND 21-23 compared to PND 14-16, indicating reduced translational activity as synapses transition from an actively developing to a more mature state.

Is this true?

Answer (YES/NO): NO